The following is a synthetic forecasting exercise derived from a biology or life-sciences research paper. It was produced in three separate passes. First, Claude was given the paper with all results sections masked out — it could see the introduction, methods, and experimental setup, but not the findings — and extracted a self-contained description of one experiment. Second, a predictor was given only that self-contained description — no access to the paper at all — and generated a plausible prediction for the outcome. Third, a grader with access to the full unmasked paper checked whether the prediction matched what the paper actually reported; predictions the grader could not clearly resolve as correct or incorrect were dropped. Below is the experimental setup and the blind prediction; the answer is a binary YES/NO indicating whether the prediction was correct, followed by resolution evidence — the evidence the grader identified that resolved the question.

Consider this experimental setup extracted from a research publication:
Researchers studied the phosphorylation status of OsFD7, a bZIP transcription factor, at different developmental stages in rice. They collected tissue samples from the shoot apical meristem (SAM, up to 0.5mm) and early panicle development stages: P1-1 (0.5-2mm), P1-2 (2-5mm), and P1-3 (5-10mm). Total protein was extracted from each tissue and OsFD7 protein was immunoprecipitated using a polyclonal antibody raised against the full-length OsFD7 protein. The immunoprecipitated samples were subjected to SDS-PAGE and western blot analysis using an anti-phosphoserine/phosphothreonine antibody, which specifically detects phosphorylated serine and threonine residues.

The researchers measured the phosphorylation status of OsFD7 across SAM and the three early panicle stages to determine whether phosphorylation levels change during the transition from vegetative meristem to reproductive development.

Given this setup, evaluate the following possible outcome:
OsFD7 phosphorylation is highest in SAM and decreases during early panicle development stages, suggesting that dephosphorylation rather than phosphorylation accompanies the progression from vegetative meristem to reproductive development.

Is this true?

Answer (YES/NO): YES